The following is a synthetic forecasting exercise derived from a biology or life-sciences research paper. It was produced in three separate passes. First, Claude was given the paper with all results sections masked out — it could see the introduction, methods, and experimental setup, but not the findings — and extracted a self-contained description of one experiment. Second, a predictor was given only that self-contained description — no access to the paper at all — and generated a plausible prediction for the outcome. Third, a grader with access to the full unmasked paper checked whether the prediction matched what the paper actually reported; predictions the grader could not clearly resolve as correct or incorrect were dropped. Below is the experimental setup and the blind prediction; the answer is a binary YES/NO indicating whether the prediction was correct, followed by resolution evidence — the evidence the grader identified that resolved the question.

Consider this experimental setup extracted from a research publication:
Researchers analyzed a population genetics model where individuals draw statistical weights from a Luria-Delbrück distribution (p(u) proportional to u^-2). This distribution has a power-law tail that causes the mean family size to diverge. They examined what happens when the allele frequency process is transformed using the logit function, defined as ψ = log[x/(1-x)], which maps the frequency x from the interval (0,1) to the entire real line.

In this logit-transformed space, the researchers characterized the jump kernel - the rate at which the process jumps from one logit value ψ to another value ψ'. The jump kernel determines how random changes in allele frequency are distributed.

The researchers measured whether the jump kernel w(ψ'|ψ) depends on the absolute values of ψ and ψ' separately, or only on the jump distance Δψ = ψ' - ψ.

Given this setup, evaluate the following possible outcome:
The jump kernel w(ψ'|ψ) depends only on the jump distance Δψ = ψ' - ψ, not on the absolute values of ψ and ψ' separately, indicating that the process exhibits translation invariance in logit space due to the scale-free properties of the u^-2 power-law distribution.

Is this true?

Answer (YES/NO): YES